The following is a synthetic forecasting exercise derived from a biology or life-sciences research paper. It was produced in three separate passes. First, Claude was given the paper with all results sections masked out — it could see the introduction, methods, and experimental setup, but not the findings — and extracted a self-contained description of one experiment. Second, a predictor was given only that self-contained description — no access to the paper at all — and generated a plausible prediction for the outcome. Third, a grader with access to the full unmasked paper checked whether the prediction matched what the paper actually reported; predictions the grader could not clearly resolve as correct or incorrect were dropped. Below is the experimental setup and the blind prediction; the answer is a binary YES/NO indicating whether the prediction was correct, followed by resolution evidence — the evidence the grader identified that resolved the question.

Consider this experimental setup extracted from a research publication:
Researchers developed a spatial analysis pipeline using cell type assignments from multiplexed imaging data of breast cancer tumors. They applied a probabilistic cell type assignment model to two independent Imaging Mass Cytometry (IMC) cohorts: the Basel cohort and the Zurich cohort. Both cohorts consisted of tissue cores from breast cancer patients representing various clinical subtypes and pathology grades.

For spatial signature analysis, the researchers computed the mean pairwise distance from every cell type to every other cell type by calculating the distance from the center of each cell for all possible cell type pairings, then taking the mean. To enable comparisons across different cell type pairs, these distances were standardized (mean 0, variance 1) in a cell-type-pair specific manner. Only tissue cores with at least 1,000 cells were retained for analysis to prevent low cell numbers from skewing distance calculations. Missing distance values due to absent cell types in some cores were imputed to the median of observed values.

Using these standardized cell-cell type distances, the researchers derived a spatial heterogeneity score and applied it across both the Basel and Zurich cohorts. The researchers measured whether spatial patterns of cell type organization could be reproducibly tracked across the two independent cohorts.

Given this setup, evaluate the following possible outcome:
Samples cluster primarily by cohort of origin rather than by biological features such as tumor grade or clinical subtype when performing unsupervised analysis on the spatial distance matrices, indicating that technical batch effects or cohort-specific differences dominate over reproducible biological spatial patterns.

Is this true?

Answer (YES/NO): NO